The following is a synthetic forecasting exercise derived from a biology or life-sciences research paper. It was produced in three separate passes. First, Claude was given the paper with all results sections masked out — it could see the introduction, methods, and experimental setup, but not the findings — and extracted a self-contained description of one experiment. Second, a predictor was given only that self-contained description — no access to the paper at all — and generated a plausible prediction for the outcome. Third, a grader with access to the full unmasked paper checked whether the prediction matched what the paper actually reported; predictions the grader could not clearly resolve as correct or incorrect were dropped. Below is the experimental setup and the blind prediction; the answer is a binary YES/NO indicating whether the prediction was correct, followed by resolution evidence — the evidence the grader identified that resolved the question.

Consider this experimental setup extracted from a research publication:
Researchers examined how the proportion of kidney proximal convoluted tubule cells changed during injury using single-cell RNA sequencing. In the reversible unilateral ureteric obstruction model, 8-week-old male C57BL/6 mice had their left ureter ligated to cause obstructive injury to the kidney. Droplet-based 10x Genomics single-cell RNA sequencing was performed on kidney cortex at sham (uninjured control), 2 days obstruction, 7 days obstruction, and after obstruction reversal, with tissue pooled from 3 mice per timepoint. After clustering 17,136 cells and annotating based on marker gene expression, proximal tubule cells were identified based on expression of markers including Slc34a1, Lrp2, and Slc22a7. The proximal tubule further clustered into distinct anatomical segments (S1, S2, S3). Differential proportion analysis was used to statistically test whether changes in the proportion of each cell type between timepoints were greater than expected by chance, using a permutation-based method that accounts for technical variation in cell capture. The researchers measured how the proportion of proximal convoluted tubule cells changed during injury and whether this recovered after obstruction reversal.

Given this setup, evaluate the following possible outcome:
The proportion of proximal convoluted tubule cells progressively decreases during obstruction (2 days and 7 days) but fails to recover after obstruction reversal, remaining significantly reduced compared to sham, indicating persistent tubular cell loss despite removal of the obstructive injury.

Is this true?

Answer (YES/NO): NO